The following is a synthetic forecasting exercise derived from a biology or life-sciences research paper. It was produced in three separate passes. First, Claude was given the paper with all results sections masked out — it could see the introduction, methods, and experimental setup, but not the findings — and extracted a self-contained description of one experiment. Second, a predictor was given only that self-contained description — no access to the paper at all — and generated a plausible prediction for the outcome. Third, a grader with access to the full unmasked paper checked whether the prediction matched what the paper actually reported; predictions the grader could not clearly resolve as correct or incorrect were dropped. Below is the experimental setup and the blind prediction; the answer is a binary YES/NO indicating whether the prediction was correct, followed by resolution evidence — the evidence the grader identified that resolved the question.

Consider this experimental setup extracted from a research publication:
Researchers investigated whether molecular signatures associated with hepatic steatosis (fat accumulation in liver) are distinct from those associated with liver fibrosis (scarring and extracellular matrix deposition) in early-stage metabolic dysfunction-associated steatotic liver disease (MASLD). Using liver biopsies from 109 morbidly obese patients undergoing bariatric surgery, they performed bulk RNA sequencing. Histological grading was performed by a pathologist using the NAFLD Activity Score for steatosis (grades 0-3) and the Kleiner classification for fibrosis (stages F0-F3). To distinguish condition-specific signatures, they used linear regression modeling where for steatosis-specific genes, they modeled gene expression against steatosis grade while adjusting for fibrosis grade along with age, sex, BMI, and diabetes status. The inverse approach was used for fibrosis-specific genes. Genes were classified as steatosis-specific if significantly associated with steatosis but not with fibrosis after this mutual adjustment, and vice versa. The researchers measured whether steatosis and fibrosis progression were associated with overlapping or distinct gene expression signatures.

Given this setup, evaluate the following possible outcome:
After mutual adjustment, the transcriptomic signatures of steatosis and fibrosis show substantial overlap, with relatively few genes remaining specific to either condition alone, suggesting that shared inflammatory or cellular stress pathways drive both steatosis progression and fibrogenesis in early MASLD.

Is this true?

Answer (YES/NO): NO